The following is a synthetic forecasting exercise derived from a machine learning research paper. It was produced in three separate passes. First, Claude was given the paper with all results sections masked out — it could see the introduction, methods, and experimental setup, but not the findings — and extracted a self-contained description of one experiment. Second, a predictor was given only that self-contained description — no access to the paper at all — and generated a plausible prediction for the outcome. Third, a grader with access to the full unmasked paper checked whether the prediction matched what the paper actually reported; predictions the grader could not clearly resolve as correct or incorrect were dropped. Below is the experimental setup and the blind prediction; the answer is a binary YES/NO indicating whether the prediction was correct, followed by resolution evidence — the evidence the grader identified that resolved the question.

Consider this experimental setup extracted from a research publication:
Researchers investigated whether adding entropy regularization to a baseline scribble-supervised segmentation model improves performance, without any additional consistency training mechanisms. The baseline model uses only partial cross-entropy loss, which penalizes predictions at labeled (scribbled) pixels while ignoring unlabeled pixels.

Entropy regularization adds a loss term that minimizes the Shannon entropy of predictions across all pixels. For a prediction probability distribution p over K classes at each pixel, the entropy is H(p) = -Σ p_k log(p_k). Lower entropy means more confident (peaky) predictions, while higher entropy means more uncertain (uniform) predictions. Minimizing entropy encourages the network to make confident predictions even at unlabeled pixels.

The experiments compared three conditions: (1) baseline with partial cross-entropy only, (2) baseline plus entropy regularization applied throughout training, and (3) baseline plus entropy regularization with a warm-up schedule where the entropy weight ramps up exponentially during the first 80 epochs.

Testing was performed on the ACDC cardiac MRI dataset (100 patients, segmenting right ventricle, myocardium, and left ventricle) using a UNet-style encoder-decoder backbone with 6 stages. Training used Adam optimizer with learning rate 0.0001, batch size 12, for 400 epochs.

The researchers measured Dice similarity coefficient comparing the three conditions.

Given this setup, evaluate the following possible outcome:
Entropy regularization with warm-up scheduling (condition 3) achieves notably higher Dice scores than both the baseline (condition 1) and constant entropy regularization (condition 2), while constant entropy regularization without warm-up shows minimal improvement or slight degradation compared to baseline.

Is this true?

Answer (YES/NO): NO